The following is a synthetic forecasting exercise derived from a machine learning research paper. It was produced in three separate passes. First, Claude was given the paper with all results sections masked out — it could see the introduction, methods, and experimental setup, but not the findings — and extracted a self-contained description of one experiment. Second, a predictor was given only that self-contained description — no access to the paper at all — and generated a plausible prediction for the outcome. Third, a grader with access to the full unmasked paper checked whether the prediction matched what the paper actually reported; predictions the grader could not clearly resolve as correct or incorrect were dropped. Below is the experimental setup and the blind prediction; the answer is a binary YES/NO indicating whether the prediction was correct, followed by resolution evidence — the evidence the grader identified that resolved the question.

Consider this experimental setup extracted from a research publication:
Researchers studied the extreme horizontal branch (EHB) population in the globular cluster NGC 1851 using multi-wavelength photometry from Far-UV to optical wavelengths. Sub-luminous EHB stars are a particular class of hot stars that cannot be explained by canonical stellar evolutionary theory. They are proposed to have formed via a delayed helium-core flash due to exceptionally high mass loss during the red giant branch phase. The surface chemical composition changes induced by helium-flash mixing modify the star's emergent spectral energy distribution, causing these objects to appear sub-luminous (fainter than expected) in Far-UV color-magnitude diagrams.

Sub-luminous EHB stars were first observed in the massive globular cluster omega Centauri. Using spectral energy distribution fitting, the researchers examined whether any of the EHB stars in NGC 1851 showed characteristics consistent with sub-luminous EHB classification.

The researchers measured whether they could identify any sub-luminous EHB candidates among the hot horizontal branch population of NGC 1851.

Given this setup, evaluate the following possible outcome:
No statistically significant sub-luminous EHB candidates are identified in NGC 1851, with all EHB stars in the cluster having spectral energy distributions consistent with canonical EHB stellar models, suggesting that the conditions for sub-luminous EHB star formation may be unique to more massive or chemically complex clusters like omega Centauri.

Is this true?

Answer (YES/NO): NO